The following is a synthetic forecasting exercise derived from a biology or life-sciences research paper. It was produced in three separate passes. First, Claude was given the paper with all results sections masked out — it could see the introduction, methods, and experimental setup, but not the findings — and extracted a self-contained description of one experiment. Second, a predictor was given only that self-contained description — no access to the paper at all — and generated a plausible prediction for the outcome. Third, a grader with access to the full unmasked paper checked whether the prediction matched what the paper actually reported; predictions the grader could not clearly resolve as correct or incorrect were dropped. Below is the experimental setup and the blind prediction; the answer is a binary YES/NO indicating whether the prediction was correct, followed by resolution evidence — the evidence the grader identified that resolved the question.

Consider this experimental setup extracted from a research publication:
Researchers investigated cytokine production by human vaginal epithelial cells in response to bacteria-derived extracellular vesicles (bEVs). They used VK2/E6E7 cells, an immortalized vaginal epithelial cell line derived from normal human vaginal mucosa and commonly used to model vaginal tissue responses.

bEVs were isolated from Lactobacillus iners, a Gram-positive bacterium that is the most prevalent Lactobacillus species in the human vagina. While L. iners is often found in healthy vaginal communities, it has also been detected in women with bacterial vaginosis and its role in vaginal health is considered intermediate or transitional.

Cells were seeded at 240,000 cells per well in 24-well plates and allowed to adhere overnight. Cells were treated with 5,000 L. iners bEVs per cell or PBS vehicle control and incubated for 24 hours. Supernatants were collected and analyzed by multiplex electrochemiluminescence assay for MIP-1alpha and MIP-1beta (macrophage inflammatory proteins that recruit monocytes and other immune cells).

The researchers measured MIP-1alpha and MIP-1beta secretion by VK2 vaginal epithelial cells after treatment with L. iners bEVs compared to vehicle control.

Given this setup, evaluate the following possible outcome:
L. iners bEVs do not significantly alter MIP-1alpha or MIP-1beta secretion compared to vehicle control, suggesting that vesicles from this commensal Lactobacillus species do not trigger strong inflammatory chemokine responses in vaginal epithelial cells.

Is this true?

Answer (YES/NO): YES